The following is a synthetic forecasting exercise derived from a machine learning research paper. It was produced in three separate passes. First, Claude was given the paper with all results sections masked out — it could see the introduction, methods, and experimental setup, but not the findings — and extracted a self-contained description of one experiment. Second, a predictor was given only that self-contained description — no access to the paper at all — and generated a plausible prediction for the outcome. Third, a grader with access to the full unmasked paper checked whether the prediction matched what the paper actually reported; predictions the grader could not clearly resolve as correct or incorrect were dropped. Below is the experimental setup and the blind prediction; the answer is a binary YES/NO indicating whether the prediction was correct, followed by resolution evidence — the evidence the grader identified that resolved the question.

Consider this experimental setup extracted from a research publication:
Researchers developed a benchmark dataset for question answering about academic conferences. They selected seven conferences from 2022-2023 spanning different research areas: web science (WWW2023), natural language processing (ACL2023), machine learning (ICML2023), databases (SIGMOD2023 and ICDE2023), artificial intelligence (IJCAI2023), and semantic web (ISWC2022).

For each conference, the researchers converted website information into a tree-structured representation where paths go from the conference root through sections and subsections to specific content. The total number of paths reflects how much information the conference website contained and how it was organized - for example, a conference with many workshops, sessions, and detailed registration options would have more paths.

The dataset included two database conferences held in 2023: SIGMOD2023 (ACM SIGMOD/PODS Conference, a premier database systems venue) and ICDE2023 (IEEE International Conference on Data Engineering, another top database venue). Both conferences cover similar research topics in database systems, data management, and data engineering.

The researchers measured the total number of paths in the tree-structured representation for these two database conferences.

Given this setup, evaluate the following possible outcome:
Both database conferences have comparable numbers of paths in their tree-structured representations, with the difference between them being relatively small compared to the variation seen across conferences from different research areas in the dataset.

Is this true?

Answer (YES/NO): NO